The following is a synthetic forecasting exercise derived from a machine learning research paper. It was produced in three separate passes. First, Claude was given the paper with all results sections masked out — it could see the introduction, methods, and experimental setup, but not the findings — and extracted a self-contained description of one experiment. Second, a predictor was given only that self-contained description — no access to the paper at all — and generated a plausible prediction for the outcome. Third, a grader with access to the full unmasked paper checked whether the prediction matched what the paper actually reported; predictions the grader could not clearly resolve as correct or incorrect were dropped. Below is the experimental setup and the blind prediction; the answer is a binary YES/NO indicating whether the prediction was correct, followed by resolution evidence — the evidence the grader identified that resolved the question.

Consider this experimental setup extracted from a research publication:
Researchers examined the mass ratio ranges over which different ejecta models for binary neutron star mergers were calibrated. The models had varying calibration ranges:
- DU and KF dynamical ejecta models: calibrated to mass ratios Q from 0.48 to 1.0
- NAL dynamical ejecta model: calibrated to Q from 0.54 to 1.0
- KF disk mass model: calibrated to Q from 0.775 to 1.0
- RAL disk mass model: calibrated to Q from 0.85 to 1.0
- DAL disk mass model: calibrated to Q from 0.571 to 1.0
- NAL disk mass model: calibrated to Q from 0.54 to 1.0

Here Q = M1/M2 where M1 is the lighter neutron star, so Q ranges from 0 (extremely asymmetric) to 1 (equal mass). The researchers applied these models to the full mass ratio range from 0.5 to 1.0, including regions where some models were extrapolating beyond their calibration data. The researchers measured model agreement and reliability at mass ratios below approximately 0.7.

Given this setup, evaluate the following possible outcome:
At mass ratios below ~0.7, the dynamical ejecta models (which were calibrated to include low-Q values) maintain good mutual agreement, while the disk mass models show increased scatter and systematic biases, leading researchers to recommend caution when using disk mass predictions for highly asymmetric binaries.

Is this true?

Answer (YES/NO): NO